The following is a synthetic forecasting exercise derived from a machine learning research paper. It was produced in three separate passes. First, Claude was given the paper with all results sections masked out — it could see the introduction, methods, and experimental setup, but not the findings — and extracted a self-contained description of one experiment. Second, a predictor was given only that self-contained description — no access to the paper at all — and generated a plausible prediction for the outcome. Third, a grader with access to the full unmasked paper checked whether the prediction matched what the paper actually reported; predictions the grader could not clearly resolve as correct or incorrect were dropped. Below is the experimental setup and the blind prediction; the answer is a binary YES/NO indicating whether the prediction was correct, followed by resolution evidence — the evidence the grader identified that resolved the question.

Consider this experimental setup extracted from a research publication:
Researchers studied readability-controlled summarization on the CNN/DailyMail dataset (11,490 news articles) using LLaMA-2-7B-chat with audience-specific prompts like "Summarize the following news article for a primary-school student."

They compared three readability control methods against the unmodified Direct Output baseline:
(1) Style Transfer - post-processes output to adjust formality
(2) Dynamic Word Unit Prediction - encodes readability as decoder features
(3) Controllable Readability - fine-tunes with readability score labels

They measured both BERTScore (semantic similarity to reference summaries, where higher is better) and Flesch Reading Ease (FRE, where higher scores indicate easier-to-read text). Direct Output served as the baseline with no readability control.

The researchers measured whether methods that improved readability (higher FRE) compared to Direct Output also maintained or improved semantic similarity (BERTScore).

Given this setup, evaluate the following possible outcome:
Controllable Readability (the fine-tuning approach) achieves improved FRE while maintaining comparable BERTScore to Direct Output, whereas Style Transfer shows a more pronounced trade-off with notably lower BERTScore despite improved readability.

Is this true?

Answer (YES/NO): YES